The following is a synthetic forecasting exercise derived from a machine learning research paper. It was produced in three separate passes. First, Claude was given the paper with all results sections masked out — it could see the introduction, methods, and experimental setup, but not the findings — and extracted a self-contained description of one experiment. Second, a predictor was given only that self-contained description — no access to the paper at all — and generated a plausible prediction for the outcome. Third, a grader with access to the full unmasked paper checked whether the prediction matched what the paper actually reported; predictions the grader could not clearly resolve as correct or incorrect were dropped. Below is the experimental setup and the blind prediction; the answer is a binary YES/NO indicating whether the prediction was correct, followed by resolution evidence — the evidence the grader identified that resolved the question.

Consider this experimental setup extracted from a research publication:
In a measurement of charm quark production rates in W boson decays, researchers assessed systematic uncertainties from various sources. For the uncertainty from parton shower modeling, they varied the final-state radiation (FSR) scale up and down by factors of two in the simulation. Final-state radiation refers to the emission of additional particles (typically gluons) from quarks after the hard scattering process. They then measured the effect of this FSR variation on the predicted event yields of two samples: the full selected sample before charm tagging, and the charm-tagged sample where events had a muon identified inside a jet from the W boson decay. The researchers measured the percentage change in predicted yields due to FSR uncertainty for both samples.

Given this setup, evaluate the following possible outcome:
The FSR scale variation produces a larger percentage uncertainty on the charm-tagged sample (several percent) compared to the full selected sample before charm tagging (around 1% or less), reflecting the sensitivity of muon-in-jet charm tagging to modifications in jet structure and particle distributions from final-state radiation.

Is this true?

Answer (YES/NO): NO